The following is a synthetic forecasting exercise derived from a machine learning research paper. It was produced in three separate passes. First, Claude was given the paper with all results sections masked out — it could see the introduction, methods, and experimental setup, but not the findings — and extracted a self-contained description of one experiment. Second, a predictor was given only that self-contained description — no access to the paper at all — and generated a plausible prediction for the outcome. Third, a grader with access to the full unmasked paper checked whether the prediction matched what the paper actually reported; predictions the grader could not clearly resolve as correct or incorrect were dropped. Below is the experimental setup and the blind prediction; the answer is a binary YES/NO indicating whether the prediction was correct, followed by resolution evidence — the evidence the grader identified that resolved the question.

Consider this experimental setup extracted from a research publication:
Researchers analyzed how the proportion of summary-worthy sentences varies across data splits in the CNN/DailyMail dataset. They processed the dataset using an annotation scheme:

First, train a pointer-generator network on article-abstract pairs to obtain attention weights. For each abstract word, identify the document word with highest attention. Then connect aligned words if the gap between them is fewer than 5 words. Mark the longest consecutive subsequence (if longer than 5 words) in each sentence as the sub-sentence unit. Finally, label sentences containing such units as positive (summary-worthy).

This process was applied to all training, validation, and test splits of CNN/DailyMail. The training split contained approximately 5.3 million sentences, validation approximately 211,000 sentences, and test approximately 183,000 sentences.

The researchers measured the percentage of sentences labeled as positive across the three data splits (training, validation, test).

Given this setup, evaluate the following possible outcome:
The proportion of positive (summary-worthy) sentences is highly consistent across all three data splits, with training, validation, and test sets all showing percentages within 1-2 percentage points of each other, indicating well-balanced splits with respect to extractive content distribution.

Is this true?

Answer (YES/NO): NO